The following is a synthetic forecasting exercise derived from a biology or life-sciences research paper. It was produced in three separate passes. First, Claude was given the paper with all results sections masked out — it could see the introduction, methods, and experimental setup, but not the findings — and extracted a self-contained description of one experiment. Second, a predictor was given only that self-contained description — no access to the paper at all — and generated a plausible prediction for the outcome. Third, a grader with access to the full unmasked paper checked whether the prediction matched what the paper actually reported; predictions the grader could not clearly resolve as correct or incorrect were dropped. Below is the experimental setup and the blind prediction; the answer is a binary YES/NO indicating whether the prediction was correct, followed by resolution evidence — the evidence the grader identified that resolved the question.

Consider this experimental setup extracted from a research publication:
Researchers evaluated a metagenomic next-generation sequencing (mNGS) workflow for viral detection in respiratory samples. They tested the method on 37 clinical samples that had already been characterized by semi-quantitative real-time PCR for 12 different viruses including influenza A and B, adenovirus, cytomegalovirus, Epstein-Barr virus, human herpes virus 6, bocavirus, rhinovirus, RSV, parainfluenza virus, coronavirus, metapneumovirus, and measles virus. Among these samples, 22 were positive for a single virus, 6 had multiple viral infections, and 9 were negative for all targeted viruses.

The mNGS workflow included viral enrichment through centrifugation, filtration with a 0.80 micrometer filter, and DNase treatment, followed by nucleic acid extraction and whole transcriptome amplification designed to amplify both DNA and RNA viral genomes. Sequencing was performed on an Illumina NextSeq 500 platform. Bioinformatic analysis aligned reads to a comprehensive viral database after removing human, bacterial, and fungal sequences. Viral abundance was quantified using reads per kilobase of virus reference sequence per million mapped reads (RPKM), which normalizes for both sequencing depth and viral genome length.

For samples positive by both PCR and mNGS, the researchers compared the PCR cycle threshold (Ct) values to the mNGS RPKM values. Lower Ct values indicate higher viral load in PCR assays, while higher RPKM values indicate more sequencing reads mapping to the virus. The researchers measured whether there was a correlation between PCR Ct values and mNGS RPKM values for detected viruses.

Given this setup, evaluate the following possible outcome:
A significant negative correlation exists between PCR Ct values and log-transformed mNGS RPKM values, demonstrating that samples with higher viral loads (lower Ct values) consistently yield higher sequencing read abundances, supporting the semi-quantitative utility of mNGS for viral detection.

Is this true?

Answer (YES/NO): YES